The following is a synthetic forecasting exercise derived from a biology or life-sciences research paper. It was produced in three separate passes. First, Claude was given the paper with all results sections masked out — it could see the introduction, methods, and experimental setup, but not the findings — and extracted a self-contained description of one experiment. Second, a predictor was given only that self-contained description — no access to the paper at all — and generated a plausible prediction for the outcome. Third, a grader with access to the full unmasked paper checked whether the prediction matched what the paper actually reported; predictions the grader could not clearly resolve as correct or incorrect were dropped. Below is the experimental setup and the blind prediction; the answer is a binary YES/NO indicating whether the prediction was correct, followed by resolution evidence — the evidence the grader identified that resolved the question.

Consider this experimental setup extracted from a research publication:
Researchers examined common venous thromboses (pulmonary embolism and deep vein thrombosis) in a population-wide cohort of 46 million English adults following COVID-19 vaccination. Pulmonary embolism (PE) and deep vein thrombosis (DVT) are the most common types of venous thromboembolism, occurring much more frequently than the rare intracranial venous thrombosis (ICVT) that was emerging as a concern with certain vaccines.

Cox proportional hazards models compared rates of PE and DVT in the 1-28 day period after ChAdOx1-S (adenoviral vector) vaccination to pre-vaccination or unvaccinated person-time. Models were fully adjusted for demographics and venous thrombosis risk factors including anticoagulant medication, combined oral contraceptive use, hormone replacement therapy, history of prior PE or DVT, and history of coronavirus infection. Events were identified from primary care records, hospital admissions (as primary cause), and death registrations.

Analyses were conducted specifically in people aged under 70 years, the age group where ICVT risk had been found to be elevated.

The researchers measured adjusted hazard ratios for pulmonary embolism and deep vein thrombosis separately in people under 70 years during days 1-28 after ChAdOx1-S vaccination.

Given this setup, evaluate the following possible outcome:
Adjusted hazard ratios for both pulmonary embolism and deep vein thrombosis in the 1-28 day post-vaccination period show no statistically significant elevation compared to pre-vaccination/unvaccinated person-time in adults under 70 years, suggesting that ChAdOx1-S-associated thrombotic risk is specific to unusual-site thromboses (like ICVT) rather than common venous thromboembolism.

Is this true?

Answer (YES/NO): YES